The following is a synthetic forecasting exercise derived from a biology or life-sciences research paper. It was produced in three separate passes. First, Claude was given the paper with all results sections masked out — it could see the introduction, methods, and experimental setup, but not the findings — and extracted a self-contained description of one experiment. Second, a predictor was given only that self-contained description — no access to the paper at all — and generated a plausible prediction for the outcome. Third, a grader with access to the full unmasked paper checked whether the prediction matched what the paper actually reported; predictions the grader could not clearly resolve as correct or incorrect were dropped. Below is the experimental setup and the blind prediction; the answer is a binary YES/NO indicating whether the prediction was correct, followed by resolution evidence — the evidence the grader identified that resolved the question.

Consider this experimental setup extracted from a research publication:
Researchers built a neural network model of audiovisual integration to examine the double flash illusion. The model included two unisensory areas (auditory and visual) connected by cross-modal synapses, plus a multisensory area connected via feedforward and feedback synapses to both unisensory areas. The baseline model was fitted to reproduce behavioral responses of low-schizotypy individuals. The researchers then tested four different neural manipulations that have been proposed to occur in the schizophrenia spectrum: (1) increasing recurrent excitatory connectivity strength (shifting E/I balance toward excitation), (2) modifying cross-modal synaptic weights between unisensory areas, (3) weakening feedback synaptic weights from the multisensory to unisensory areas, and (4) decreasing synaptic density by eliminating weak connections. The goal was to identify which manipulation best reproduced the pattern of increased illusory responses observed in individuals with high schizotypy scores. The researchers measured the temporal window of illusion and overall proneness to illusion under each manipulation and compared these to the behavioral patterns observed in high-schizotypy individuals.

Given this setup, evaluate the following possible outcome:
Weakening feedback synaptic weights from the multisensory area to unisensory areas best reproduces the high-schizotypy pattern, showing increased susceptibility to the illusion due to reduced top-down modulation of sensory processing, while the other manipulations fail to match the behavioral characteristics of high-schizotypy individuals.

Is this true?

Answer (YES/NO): NO